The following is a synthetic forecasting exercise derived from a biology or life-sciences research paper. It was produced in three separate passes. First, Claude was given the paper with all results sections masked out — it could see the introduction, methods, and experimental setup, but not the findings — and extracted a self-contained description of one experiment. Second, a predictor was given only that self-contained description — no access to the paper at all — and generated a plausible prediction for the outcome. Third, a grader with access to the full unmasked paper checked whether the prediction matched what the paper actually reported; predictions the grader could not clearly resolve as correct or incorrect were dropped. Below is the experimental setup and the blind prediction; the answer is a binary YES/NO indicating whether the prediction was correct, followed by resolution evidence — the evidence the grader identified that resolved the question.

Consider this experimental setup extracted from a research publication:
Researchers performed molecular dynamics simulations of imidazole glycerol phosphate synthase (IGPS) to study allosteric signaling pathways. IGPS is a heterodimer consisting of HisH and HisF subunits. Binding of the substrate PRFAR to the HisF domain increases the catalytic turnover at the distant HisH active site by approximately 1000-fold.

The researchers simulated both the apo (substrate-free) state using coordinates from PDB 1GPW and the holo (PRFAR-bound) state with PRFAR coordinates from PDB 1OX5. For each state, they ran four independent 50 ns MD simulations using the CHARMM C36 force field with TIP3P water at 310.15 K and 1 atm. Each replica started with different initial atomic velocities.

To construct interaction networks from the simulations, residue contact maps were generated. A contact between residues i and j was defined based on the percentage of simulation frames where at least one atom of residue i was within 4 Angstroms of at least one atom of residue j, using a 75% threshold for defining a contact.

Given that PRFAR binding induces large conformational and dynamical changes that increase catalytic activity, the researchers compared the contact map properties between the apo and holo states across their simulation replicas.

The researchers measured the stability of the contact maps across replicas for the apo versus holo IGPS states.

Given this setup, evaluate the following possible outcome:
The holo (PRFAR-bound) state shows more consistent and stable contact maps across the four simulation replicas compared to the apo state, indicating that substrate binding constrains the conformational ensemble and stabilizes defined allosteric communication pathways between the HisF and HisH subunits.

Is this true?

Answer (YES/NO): NO